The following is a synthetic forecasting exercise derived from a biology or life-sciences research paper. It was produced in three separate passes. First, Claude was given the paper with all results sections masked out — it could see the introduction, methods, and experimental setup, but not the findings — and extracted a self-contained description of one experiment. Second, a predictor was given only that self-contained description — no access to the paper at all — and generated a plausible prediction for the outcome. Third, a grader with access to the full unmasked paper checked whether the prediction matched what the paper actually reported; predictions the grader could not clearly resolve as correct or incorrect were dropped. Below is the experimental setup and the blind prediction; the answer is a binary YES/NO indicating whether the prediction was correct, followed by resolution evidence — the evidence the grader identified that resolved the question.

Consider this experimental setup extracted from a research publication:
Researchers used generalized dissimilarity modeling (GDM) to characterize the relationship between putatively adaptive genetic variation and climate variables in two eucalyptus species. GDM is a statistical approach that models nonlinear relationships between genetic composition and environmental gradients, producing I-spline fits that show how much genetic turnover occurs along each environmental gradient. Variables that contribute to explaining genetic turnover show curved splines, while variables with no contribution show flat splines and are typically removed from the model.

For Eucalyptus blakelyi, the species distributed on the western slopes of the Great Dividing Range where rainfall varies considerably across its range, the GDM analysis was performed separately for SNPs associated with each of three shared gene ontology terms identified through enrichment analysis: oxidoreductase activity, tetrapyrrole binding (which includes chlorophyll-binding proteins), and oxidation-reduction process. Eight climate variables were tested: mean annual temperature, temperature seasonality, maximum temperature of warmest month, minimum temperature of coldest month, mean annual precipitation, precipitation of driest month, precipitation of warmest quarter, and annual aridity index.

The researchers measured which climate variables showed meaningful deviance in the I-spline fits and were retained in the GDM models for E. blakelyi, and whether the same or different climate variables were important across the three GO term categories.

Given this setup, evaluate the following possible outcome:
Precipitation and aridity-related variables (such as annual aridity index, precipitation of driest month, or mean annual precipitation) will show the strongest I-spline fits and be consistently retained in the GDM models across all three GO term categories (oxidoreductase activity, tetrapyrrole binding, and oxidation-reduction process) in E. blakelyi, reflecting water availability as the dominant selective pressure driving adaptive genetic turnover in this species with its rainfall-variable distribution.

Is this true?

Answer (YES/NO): YES